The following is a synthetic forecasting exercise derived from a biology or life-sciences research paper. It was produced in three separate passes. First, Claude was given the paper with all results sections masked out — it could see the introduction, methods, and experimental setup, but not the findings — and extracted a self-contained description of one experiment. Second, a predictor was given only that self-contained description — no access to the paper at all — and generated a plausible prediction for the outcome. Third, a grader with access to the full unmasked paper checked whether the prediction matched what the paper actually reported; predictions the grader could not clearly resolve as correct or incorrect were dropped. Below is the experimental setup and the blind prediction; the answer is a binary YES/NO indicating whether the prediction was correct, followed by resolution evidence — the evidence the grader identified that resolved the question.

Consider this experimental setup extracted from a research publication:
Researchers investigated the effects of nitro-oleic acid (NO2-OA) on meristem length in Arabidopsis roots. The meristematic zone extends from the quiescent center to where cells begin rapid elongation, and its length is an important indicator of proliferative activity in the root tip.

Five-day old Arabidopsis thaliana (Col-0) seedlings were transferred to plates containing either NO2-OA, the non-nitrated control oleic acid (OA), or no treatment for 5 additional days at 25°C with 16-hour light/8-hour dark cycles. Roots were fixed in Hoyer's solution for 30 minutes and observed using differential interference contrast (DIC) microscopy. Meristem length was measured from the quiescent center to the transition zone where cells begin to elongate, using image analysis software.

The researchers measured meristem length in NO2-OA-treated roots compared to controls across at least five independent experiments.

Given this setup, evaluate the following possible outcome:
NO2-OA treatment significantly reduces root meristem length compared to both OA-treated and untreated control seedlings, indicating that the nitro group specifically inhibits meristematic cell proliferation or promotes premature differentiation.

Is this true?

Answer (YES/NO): YES